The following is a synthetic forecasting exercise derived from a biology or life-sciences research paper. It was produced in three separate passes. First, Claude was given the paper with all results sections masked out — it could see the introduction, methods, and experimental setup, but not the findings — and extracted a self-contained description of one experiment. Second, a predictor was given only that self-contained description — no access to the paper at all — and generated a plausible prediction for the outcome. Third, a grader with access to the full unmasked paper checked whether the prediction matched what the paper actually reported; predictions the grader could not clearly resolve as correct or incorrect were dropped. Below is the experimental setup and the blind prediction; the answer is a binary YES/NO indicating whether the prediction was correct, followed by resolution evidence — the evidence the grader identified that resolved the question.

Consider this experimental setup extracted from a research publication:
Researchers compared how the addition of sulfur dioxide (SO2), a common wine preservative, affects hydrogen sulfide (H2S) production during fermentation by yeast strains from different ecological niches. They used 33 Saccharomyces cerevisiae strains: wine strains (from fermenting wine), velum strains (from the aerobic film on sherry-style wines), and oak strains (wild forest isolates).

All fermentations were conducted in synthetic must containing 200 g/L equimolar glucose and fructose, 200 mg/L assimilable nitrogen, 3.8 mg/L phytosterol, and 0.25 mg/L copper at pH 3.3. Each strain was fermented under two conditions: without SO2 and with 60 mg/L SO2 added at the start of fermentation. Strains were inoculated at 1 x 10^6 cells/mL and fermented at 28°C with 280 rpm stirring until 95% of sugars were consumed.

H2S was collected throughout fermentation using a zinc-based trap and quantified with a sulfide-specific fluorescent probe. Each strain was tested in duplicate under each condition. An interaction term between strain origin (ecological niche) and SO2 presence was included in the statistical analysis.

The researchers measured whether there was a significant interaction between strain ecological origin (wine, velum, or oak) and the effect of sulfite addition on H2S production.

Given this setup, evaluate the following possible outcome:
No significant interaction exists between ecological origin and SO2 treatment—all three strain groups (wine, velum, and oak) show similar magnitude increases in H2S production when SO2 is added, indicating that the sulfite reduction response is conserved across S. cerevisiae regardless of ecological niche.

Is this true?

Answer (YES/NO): NO